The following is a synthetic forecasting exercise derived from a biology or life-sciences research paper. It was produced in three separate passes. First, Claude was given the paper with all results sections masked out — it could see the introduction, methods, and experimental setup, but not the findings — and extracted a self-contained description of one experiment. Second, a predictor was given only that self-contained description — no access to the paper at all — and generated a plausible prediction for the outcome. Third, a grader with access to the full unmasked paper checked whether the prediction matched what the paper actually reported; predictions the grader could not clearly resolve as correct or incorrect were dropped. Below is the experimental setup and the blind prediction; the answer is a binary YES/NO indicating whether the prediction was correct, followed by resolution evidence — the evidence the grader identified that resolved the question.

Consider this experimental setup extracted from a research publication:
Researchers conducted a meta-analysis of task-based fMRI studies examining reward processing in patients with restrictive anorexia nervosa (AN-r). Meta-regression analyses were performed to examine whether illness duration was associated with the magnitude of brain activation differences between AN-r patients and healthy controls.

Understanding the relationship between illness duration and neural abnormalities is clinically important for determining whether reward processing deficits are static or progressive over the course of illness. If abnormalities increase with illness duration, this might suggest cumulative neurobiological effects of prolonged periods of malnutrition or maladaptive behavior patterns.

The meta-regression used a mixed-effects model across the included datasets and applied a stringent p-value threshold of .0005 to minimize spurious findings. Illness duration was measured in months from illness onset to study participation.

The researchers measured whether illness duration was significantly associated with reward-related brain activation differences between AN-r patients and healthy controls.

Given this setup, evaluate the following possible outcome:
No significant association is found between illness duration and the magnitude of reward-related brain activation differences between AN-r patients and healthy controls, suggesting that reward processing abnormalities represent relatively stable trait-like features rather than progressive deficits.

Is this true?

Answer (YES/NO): NO